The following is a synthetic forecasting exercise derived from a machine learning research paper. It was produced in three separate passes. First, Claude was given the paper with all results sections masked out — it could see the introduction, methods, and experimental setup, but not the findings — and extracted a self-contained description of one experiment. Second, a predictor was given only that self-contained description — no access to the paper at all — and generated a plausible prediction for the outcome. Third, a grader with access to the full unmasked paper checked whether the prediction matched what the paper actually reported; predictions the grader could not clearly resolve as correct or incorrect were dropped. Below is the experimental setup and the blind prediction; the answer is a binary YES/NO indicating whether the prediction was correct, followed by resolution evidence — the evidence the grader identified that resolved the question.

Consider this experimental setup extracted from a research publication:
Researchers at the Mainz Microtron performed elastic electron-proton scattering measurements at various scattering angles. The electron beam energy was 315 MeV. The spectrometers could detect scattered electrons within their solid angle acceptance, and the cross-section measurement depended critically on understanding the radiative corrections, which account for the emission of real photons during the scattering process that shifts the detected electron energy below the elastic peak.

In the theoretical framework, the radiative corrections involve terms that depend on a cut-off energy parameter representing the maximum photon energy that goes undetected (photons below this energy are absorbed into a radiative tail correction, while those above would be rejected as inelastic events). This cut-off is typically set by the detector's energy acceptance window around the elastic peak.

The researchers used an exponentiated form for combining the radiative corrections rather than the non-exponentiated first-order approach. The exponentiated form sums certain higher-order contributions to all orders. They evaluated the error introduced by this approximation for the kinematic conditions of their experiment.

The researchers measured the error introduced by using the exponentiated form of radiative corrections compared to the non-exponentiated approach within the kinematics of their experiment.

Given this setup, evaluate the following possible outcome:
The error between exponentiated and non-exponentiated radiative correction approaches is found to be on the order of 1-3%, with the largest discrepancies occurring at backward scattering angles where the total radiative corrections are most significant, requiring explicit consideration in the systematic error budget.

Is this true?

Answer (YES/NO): NO